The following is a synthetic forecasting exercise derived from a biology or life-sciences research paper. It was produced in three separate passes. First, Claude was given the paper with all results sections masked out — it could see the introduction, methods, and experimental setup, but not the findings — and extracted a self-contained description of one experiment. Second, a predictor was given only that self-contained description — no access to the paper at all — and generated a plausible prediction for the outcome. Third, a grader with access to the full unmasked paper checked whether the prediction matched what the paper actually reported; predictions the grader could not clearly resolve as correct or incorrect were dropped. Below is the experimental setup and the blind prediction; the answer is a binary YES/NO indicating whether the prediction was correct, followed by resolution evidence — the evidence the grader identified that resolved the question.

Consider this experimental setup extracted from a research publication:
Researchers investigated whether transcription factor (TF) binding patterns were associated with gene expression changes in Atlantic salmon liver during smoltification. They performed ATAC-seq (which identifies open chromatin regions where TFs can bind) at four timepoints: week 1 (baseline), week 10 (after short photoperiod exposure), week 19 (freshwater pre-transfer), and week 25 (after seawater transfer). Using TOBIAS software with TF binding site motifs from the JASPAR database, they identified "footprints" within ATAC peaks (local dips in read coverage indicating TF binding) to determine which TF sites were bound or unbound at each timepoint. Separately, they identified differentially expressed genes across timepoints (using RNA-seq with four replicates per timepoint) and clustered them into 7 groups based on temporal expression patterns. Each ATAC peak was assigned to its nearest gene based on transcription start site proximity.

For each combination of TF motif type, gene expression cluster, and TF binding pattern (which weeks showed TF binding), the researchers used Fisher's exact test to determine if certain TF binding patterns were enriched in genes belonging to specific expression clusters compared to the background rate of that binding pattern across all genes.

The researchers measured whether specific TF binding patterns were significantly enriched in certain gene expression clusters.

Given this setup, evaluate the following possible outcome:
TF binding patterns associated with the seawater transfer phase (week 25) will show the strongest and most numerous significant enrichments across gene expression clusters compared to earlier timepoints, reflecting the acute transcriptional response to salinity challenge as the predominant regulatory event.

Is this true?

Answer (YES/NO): NO